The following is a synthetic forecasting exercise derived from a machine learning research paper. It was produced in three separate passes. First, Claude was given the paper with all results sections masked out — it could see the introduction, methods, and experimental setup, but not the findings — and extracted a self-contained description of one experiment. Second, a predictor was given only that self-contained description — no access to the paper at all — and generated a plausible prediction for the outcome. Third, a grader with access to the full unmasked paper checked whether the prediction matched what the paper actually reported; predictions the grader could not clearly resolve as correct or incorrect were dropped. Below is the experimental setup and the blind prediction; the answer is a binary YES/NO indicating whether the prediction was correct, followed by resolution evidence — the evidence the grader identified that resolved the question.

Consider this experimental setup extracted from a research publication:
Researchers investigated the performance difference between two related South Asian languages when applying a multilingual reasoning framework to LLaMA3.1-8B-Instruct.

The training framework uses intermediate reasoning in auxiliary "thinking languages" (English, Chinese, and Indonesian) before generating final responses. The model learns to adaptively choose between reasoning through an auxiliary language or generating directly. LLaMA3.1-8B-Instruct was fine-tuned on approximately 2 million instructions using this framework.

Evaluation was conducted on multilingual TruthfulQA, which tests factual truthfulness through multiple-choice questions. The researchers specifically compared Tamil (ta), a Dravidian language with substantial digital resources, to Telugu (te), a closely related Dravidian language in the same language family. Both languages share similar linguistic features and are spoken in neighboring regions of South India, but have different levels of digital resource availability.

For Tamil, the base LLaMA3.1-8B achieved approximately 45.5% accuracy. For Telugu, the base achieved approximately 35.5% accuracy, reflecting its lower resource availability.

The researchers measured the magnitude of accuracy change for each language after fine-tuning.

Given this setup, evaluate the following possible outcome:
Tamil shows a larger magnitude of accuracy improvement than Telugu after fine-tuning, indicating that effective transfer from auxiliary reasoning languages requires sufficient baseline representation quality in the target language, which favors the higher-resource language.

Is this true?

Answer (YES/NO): NO